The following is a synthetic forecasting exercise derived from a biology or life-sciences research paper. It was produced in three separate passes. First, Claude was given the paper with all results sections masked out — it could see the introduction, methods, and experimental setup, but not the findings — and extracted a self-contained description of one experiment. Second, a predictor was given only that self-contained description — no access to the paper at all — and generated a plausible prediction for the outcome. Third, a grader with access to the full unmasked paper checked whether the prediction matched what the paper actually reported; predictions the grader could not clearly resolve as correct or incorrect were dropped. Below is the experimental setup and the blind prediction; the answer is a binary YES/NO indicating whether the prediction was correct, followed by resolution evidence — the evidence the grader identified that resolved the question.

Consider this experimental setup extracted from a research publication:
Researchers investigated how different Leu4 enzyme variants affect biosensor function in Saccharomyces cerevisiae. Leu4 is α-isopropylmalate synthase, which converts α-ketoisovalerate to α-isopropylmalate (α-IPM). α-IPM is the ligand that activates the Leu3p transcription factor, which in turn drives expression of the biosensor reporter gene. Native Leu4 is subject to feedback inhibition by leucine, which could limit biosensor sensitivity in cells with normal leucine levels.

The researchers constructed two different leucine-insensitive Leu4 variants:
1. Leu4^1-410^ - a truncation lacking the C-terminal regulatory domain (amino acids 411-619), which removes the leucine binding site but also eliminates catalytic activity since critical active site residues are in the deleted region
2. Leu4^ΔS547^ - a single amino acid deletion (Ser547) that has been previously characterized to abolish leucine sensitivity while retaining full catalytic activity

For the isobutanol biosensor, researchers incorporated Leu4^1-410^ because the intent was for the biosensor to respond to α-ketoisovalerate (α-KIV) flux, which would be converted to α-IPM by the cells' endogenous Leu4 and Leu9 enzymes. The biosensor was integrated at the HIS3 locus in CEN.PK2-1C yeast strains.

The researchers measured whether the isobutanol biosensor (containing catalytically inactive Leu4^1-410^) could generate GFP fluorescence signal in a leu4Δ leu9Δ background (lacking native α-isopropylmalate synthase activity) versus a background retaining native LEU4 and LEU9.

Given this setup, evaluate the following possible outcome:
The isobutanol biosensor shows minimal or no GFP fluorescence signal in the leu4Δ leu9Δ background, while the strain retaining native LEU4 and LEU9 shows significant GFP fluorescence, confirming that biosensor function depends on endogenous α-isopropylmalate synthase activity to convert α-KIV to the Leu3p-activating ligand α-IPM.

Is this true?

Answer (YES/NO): YES